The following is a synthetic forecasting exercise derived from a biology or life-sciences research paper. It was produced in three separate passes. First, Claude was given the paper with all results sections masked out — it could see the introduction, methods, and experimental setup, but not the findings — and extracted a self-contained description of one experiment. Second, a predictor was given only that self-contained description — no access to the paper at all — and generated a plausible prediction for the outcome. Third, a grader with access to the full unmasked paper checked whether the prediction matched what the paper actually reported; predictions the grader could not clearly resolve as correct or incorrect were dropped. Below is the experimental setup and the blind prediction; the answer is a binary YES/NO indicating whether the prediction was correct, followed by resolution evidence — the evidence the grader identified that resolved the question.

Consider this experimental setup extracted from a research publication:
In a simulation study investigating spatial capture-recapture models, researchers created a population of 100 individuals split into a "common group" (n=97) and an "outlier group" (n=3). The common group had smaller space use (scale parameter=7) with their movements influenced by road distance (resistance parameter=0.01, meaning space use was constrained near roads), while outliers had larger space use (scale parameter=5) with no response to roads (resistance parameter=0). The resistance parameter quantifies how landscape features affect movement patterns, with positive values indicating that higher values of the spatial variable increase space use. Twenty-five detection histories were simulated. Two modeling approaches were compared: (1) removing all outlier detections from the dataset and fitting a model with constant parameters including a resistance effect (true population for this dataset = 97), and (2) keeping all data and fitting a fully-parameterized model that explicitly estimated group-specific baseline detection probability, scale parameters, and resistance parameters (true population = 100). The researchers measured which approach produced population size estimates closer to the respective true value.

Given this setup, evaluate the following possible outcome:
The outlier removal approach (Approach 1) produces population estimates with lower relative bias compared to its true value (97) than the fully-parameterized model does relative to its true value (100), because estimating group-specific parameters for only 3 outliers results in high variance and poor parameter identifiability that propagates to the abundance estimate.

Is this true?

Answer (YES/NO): NO